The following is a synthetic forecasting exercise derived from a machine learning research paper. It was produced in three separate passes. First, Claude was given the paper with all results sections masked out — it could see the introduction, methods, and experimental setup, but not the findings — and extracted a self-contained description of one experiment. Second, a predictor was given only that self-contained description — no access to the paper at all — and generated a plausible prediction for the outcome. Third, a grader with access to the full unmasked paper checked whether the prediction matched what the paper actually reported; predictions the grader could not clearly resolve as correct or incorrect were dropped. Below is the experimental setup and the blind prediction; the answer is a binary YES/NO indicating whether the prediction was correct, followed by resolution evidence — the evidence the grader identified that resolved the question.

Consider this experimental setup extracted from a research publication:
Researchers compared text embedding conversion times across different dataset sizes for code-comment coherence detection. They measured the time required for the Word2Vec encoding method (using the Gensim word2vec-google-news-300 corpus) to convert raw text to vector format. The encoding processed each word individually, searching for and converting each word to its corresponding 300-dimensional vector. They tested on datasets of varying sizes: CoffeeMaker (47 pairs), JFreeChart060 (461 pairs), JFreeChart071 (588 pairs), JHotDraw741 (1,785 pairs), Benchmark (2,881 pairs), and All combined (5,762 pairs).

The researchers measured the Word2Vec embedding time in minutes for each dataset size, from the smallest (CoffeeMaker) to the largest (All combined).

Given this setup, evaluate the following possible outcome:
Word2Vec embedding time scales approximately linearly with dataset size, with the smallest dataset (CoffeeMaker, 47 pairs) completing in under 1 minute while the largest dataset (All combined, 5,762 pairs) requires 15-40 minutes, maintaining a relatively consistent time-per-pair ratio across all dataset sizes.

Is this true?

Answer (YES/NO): NO